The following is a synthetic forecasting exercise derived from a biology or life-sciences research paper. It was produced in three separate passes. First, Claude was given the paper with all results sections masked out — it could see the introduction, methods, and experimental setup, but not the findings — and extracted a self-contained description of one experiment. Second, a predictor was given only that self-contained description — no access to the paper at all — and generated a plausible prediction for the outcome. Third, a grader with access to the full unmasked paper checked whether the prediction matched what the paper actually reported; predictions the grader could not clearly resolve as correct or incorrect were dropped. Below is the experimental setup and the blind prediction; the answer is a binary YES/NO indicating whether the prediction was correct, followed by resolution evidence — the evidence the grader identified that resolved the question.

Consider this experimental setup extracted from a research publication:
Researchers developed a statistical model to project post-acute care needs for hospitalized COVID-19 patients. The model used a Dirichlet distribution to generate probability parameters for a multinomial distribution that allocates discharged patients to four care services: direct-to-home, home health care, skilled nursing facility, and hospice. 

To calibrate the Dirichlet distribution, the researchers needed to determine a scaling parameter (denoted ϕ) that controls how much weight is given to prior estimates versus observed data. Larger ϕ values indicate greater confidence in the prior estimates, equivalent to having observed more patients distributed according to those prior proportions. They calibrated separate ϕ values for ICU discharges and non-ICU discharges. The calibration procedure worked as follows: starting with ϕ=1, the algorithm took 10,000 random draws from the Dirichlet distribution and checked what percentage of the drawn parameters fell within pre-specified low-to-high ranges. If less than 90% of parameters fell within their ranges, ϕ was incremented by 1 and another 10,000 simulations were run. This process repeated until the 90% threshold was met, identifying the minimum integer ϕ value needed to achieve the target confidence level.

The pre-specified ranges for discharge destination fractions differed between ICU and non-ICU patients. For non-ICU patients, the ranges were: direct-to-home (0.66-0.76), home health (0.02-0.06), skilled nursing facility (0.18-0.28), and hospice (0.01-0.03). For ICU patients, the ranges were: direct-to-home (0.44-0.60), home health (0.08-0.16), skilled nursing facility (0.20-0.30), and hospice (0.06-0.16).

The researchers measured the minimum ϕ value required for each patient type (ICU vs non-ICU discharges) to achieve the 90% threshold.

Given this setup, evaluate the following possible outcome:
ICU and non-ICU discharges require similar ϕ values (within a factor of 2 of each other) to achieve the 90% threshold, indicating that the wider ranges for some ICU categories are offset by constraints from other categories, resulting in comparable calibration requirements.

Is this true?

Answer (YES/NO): YES